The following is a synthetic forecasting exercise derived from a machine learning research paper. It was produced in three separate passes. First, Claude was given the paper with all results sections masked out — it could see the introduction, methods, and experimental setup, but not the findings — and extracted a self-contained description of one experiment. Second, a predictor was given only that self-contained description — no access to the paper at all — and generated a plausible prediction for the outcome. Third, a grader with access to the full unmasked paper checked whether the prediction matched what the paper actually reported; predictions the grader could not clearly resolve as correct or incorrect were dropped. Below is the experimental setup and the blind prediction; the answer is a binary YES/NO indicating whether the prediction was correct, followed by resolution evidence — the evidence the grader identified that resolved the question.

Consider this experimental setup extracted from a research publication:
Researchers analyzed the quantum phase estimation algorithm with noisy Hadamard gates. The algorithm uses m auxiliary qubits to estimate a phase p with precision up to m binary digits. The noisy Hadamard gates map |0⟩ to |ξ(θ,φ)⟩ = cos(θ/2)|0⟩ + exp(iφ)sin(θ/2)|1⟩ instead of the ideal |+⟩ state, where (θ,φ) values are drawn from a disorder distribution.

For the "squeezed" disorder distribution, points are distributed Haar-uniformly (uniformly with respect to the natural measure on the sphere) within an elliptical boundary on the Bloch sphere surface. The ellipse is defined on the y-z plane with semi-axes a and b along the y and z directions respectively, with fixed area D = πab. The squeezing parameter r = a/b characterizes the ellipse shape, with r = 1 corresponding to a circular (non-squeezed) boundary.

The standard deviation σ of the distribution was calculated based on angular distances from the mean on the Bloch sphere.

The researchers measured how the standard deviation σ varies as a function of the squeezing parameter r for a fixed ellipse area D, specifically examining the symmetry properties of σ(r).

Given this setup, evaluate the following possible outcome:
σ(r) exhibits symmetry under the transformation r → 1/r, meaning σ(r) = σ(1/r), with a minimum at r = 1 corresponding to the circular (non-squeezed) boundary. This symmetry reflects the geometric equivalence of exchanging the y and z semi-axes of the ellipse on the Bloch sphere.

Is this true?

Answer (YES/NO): YES